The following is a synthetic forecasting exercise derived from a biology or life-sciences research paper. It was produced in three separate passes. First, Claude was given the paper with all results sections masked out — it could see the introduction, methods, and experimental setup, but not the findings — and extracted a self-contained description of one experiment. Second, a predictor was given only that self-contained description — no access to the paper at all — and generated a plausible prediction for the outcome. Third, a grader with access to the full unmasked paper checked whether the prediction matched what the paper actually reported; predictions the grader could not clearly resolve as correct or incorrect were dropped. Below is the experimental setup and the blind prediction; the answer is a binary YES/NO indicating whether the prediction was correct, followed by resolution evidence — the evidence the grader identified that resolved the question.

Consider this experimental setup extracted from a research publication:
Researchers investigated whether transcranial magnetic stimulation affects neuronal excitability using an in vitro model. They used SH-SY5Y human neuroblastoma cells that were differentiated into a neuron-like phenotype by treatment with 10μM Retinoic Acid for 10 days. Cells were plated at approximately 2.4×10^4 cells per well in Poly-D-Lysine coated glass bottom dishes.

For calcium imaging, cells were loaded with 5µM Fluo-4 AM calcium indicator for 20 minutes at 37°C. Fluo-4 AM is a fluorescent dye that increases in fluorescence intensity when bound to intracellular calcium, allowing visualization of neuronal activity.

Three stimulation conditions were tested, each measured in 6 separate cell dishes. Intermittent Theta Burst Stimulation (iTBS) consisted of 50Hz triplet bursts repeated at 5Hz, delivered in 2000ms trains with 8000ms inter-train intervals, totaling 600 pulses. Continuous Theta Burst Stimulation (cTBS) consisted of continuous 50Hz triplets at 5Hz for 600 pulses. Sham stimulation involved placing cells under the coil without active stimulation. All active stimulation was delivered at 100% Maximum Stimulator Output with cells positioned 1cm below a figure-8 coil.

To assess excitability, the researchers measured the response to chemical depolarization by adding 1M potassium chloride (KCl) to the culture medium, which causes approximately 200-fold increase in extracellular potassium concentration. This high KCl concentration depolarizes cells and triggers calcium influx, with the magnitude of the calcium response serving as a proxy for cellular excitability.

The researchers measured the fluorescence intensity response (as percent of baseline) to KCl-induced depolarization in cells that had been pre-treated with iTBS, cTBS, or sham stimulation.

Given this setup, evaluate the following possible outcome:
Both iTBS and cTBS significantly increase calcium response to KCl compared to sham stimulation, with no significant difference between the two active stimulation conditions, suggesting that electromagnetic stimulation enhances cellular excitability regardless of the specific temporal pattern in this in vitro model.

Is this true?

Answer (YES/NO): NO